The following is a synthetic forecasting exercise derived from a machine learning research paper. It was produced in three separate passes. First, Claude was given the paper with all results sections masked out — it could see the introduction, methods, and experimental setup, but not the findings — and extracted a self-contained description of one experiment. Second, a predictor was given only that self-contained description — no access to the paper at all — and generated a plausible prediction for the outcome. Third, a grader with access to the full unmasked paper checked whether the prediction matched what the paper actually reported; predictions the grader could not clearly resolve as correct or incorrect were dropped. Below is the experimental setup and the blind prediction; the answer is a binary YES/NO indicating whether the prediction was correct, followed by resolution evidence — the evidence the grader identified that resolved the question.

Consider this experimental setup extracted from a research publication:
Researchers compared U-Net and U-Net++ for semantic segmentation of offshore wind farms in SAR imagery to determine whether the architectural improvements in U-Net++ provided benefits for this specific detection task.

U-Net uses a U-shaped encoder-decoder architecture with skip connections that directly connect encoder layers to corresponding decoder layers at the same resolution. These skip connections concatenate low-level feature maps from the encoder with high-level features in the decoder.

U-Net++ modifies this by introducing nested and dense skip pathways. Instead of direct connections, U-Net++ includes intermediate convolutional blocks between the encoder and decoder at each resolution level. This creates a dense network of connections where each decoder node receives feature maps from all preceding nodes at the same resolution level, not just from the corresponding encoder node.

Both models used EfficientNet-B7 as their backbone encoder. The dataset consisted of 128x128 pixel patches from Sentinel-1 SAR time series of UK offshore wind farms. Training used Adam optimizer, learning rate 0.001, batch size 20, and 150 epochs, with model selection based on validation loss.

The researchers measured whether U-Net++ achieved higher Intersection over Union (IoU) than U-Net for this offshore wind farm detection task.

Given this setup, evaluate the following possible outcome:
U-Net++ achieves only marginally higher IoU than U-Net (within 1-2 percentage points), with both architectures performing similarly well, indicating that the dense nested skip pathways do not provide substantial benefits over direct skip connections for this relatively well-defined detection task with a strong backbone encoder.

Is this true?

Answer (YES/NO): NO